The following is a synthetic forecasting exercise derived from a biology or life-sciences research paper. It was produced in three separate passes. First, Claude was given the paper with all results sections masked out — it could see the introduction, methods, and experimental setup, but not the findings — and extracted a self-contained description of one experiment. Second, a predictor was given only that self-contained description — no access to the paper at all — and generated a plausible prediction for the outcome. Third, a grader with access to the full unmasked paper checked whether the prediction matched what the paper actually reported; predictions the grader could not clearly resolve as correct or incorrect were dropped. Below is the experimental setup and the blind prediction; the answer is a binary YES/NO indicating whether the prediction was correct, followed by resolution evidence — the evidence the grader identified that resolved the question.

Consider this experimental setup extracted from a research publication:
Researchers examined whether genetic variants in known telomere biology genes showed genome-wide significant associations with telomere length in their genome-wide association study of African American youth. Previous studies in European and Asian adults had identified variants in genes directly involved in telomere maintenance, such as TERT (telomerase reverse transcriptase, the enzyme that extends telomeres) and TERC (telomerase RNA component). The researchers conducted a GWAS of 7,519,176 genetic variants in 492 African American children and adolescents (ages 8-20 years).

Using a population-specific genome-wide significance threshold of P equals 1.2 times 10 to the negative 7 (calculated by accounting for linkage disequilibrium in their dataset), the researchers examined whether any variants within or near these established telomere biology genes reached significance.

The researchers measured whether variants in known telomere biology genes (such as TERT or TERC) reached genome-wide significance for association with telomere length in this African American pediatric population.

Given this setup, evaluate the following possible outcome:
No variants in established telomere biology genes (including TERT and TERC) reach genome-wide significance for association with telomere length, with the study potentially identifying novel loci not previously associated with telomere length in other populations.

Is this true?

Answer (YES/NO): YES